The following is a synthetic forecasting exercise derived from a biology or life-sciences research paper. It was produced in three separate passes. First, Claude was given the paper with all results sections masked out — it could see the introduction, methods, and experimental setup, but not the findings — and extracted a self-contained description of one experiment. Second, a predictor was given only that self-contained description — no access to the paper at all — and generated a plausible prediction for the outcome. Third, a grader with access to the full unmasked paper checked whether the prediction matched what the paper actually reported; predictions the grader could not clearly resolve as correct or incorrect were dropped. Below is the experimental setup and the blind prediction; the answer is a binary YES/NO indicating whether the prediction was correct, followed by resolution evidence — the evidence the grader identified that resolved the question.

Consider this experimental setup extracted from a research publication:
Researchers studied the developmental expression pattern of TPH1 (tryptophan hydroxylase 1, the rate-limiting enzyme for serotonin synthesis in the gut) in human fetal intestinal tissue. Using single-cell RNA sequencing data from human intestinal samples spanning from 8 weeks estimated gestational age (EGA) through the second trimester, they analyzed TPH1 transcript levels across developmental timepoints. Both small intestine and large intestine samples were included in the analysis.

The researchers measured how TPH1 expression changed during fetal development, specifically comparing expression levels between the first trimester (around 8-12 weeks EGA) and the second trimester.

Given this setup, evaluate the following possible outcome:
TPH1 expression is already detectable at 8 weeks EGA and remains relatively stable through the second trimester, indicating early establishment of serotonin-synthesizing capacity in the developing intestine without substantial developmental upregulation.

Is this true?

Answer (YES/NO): NO